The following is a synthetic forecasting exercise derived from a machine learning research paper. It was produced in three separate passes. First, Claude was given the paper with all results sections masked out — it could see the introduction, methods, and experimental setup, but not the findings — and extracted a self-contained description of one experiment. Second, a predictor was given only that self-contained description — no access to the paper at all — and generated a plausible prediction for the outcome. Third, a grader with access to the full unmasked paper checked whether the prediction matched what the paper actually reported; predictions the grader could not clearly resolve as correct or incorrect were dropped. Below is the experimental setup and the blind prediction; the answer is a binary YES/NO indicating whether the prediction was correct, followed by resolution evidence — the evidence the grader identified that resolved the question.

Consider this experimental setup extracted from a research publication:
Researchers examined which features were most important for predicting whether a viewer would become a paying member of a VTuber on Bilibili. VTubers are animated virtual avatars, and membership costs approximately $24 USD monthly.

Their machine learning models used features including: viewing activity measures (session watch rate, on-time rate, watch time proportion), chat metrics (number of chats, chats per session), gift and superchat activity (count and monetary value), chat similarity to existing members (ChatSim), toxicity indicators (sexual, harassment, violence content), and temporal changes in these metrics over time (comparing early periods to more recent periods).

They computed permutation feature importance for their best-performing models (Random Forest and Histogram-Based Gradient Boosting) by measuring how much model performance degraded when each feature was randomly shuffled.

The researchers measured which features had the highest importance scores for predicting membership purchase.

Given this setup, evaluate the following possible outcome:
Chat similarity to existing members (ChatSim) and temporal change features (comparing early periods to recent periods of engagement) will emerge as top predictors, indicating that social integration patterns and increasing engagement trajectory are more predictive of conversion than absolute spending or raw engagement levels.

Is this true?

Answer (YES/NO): NO